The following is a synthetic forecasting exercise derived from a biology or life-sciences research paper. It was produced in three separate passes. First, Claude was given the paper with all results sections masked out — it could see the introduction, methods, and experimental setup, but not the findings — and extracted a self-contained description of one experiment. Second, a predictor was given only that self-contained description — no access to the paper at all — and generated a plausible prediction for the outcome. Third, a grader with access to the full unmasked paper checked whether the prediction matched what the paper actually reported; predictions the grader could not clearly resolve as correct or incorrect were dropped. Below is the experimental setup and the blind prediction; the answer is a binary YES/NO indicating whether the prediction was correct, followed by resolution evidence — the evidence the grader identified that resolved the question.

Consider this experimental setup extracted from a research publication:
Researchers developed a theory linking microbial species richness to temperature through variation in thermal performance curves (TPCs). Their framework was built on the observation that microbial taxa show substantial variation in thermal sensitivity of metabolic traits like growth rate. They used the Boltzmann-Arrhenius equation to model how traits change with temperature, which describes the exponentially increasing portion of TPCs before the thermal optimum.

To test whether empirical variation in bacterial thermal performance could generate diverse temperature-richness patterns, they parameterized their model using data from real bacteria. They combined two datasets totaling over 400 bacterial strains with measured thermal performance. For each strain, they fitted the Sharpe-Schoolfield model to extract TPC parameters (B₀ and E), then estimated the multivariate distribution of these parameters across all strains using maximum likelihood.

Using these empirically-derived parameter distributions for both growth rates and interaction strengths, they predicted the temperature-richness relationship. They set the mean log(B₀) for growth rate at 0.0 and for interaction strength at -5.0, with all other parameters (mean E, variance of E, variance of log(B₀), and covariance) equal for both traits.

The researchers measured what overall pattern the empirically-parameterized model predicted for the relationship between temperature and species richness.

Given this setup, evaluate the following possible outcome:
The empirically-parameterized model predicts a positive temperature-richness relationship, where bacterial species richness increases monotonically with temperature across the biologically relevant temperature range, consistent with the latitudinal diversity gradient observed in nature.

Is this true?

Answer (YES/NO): NO